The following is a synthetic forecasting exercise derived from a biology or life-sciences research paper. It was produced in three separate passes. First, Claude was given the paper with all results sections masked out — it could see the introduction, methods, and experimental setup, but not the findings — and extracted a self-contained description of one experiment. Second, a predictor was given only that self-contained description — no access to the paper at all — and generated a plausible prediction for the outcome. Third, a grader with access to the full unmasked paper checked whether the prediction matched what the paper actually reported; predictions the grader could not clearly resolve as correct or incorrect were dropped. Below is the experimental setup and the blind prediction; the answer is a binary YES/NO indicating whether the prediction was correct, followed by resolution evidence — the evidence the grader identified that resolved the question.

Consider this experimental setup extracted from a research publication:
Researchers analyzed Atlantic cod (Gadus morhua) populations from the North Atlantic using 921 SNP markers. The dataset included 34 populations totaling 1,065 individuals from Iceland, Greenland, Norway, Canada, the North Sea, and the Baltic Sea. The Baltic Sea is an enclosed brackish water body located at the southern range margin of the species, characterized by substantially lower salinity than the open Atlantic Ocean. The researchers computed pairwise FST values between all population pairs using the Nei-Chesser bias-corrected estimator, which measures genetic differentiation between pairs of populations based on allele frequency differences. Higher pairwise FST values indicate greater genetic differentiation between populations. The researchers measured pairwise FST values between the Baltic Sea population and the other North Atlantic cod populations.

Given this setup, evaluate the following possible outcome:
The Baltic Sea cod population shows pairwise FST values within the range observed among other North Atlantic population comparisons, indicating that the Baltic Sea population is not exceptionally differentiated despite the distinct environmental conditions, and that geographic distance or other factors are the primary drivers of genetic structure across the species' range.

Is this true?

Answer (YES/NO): NO